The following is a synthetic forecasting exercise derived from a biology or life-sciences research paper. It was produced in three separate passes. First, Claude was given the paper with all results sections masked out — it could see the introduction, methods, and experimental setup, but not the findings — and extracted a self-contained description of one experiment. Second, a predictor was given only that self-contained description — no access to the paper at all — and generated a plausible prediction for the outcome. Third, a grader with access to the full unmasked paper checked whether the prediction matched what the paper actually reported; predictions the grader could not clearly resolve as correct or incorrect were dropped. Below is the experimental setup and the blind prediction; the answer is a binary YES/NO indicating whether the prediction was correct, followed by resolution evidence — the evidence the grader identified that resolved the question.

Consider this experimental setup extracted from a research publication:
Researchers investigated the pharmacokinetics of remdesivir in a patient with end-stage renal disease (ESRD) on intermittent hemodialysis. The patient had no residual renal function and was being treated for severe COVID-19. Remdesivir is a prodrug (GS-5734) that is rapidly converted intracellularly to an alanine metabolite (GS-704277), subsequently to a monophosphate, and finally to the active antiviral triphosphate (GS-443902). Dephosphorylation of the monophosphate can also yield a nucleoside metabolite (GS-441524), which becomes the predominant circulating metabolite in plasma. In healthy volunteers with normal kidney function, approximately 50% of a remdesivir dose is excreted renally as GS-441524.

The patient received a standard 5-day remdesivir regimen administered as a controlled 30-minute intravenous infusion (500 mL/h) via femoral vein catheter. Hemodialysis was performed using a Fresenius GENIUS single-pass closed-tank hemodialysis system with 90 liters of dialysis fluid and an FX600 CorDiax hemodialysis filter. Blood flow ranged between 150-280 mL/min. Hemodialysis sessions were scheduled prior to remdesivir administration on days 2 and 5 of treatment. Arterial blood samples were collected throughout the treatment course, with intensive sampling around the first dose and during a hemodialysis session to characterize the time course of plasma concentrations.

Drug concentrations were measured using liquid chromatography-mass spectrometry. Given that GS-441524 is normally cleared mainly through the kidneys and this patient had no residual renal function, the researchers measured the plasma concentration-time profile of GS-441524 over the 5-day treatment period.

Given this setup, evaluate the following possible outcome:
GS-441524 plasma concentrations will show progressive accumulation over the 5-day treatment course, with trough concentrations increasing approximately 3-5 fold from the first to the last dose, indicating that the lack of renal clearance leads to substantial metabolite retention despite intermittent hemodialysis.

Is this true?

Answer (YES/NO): NO